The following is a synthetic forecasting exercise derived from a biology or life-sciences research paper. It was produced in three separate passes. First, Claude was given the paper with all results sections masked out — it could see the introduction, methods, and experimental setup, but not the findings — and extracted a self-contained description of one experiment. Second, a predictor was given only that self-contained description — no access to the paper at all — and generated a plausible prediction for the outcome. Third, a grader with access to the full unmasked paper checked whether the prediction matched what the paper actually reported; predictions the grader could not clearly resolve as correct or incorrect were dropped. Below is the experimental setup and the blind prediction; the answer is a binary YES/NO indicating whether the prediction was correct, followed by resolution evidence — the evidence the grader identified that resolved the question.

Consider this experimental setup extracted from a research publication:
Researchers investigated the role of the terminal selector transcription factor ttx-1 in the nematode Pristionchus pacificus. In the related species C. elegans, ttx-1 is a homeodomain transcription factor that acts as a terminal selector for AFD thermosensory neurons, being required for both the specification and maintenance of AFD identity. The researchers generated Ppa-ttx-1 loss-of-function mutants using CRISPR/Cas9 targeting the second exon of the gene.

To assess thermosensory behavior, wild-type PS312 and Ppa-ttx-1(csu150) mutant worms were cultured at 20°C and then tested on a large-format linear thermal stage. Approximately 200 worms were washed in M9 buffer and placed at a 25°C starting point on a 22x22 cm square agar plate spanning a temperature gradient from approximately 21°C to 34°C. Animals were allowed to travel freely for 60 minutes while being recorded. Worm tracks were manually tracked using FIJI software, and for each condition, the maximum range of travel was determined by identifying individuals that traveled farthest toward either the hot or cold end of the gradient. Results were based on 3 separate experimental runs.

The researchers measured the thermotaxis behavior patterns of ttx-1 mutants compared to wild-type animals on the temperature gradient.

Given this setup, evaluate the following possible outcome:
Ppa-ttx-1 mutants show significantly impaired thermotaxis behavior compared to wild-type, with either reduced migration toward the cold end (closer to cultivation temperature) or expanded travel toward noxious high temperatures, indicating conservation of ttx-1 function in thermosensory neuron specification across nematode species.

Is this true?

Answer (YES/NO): NO